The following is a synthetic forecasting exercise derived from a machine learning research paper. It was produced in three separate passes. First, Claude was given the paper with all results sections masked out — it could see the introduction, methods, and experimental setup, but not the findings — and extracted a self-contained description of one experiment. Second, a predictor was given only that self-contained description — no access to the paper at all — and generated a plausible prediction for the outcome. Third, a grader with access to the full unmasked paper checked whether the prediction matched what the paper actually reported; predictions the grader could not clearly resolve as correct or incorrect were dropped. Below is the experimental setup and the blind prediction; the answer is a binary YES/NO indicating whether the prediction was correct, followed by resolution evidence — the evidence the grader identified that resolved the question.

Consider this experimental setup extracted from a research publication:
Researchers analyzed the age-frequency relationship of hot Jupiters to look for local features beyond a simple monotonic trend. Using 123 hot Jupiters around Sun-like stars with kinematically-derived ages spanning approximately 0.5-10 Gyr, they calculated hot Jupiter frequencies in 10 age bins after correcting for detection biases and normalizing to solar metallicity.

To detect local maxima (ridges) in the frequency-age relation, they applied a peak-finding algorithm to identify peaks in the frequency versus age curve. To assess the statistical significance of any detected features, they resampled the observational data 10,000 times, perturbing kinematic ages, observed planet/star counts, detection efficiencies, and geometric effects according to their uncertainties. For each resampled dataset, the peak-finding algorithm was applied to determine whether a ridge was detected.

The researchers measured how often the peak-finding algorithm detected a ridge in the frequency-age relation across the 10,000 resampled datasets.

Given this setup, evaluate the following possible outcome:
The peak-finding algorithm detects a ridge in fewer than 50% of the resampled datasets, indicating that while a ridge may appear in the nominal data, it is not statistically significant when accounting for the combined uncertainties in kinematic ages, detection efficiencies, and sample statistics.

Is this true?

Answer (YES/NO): NO